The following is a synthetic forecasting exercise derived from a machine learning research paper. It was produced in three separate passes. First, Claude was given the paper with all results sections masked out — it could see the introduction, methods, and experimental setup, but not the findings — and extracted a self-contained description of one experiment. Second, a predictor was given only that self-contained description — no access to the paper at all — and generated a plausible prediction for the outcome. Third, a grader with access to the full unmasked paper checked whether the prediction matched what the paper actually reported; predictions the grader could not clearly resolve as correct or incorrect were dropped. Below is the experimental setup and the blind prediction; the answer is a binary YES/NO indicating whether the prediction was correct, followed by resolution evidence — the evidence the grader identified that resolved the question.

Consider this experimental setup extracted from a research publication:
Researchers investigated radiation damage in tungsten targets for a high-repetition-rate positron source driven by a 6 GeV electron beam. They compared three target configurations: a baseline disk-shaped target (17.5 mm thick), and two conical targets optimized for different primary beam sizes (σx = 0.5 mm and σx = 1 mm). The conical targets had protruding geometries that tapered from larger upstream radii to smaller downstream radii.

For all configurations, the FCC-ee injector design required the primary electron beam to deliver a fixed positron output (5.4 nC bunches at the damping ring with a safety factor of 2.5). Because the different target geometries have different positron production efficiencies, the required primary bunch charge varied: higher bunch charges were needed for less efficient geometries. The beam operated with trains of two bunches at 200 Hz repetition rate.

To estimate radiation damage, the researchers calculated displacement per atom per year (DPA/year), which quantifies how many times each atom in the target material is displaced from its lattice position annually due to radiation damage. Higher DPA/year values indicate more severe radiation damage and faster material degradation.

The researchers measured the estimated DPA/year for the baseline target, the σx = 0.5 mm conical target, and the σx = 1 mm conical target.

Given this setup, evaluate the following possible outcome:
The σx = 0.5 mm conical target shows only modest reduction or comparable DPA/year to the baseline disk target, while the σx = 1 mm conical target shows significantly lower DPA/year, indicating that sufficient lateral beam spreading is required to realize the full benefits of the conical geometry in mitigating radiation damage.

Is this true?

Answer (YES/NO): NO